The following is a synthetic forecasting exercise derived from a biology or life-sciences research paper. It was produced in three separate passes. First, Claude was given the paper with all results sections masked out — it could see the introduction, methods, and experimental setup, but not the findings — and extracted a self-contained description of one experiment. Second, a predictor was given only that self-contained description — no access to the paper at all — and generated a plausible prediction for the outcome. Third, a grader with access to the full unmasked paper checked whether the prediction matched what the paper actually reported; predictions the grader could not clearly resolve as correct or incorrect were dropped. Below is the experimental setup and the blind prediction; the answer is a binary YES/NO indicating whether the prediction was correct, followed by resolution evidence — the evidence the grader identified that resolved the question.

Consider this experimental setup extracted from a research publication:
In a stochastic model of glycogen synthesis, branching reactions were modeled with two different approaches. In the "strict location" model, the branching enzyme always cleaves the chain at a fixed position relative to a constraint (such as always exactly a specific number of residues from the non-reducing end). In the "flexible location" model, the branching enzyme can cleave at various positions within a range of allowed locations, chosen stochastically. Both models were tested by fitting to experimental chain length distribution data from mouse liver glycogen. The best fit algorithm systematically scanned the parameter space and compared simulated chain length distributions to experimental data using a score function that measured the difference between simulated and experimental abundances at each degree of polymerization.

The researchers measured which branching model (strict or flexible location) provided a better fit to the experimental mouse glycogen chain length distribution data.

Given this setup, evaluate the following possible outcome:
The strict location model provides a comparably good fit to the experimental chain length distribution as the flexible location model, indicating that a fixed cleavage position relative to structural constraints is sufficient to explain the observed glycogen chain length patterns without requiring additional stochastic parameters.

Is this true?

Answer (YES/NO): NO